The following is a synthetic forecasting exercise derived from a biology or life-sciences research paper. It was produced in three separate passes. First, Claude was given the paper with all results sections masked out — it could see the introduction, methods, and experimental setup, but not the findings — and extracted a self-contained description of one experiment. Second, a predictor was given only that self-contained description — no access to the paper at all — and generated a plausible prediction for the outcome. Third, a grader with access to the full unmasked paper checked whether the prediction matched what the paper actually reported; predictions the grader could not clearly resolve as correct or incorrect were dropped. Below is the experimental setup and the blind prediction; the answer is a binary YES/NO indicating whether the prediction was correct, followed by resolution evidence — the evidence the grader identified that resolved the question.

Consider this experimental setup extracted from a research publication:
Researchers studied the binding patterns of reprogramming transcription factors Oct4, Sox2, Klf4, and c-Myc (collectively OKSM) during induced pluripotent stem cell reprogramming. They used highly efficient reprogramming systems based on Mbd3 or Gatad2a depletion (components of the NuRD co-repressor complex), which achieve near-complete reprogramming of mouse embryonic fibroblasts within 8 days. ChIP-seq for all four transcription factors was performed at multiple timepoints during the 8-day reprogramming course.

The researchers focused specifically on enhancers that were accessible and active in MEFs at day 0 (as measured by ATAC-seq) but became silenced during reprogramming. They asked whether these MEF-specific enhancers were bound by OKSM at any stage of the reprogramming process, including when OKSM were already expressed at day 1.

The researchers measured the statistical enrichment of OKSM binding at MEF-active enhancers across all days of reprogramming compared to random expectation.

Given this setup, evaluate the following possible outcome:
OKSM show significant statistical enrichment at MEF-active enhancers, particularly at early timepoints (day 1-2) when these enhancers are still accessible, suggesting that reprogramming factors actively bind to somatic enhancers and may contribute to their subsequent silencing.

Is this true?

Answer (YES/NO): NO